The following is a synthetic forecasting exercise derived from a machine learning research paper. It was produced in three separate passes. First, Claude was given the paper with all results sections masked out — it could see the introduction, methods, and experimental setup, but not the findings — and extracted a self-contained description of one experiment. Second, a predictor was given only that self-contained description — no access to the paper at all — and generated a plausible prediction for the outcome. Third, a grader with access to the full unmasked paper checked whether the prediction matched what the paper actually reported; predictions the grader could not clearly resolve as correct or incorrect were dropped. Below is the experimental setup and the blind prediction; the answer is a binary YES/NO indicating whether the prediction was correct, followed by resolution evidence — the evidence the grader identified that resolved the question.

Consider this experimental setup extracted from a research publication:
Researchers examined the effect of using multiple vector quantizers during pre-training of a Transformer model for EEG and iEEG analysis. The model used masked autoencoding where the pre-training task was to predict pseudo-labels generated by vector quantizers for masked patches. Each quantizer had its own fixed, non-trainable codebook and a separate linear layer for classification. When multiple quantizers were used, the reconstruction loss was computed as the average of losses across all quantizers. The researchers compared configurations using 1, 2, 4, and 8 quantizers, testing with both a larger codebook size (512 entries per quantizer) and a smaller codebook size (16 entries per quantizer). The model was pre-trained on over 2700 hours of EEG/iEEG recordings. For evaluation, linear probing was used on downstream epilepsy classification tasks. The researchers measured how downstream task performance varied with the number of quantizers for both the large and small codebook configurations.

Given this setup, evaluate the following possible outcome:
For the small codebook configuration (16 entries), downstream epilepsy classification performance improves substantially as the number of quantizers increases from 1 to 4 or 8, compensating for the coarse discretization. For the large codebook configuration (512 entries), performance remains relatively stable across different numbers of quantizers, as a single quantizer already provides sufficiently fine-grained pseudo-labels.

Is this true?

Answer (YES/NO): YES